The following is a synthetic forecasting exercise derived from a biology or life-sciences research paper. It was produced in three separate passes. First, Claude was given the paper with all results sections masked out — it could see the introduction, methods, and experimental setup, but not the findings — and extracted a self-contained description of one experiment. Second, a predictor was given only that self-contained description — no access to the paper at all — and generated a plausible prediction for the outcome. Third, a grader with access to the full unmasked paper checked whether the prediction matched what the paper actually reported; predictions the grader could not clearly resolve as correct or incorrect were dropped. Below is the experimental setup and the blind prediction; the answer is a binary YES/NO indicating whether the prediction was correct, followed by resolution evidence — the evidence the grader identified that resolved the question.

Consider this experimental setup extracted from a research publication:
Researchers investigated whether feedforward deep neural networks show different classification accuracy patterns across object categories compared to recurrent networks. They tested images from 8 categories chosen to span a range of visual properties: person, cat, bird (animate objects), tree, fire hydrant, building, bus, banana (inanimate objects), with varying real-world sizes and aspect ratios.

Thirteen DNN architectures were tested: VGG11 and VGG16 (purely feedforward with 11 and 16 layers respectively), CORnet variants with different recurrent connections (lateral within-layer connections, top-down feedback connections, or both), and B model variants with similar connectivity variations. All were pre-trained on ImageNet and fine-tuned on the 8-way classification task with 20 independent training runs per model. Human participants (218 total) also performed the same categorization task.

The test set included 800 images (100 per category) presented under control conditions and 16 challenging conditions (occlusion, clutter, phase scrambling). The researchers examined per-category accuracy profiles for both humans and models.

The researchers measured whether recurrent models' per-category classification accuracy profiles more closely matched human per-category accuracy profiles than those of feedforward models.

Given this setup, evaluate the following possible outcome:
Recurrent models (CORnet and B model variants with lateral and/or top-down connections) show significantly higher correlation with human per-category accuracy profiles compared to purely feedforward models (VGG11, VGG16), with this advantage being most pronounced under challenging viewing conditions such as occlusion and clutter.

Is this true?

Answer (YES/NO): NO